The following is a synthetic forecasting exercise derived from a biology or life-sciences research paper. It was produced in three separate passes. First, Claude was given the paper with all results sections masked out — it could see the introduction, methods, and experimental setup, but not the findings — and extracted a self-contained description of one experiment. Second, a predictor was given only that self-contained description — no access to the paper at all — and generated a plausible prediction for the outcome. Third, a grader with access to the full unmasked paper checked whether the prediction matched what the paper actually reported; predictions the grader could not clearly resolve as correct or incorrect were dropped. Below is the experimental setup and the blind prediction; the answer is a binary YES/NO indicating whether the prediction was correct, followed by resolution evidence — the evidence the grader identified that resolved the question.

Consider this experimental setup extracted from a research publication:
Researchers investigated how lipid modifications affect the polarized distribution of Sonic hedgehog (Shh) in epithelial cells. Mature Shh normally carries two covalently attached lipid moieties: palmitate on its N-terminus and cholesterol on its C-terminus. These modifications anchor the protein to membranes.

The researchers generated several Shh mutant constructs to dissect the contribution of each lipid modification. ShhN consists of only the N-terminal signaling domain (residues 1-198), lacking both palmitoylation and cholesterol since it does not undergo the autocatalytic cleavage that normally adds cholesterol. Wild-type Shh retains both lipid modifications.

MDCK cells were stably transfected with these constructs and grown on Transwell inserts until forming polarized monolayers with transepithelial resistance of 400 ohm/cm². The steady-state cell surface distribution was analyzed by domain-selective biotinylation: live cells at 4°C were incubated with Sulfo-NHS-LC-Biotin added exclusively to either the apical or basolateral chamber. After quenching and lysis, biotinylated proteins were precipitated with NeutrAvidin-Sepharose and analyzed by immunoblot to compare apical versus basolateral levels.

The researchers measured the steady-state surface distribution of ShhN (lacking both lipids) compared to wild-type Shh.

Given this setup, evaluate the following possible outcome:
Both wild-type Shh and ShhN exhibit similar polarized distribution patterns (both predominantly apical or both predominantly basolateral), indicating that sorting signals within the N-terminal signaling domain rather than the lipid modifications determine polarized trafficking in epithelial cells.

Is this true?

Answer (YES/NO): NO